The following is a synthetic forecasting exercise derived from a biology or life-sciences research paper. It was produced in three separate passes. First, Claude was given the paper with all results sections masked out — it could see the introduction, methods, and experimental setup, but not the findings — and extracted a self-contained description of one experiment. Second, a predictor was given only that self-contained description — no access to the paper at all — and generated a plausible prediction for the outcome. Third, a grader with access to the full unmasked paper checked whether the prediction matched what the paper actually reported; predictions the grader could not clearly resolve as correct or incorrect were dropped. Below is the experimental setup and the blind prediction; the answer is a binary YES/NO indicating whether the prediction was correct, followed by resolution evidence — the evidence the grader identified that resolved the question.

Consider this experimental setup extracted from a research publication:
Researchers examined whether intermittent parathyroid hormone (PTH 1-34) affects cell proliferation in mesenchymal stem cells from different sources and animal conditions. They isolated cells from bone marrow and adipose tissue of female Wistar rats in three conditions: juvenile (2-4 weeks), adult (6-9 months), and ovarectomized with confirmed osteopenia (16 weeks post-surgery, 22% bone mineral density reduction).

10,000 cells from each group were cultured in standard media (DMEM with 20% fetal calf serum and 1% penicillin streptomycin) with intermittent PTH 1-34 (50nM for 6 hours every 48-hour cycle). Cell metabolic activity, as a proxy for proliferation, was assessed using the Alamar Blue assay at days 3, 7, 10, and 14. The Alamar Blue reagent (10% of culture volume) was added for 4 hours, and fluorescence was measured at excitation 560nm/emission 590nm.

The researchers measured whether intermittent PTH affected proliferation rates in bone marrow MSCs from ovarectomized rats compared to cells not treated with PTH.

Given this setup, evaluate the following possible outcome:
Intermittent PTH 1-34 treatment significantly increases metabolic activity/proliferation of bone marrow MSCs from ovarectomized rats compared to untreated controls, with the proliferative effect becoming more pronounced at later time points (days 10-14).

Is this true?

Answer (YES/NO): NO